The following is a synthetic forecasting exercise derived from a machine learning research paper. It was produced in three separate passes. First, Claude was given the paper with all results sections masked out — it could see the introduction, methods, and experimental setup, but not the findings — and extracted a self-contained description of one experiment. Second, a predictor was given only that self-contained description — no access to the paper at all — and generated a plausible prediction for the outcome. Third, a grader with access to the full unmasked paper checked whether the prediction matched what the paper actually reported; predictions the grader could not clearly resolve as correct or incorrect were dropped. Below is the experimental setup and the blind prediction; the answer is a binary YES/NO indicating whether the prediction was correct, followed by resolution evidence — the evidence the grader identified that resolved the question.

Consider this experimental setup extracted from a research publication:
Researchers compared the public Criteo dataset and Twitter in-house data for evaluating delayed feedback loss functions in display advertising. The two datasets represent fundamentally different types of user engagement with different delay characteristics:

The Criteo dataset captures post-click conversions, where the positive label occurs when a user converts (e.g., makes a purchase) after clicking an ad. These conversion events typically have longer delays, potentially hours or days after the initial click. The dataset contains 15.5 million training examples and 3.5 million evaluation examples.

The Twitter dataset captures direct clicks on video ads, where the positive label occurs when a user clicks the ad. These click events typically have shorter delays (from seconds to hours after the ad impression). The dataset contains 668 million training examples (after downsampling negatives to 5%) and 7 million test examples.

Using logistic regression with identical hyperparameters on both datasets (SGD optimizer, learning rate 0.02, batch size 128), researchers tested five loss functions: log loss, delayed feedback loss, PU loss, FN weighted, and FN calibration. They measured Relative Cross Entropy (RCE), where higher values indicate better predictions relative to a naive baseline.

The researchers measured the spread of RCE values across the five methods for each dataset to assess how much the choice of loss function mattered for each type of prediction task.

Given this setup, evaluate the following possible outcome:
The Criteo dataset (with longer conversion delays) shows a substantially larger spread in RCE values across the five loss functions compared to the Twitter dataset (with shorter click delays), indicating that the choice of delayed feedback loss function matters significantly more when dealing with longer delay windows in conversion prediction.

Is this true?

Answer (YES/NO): NO